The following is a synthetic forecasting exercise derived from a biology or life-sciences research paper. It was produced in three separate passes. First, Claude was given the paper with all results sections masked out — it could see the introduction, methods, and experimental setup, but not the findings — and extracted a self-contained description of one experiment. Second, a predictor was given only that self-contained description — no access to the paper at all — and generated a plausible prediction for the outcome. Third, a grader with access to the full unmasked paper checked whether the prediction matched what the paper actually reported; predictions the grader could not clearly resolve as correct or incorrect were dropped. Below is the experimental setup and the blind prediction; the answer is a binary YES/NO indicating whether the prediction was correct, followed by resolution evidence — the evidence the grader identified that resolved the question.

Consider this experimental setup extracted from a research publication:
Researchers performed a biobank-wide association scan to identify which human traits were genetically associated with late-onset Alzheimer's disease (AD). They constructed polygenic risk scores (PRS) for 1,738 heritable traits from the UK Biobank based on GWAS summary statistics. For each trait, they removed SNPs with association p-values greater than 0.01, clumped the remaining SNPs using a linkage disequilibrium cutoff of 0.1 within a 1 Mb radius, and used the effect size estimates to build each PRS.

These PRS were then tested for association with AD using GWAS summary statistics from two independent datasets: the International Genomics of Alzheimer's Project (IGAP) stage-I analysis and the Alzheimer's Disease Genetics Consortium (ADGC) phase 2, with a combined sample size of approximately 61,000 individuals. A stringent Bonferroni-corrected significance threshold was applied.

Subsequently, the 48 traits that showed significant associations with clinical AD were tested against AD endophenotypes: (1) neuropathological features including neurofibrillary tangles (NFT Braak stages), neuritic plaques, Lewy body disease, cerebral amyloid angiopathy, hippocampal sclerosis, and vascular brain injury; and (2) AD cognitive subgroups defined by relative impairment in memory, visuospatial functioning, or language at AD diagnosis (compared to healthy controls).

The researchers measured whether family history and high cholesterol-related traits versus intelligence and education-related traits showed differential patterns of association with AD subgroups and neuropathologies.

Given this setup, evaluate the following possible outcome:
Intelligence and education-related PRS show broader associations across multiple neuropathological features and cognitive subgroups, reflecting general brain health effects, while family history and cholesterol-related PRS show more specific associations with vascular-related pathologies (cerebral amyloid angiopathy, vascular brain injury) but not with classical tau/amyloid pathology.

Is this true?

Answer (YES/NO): NO